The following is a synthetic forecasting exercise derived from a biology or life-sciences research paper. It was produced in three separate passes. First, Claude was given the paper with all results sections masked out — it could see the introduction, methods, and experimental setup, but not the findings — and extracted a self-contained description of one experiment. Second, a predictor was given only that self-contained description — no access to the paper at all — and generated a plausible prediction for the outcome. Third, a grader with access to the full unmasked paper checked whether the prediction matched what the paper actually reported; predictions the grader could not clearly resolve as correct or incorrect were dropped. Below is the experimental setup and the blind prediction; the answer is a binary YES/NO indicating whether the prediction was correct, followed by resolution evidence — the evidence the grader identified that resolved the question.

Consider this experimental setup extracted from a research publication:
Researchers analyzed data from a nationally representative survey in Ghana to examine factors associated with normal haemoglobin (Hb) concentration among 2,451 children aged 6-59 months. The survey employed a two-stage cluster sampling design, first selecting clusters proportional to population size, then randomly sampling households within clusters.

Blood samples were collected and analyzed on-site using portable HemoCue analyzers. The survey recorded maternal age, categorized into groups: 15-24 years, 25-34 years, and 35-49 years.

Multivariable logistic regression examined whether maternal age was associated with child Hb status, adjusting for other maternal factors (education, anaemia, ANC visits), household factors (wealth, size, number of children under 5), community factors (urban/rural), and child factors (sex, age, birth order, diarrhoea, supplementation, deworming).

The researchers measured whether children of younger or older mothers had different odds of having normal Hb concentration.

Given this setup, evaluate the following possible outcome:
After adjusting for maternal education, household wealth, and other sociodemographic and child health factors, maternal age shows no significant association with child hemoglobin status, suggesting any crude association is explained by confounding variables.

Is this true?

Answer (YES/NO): YES